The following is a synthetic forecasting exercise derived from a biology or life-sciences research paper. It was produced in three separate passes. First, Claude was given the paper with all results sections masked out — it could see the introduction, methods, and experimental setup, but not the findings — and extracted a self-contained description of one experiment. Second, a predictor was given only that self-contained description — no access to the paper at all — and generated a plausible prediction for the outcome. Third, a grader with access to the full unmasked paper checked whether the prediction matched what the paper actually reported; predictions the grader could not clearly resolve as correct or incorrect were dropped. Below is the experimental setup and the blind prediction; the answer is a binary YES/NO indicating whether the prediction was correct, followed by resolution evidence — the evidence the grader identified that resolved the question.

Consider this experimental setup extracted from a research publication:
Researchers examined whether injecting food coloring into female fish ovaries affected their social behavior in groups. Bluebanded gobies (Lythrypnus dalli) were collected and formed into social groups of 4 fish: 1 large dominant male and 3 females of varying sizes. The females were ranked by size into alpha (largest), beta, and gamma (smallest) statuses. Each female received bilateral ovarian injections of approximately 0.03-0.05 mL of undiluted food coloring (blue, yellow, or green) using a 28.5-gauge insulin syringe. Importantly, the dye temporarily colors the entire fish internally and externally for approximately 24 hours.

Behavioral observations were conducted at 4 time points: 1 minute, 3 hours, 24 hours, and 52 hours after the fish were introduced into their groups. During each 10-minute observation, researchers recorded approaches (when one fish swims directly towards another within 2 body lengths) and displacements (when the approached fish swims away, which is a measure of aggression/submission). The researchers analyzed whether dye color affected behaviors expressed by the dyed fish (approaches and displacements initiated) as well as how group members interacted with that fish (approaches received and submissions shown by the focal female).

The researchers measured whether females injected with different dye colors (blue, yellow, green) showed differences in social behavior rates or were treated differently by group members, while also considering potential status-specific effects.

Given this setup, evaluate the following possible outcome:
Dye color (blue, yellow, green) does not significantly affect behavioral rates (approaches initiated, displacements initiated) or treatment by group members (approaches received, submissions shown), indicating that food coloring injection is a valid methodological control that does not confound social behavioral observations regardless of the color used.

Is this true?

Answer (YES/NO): YES